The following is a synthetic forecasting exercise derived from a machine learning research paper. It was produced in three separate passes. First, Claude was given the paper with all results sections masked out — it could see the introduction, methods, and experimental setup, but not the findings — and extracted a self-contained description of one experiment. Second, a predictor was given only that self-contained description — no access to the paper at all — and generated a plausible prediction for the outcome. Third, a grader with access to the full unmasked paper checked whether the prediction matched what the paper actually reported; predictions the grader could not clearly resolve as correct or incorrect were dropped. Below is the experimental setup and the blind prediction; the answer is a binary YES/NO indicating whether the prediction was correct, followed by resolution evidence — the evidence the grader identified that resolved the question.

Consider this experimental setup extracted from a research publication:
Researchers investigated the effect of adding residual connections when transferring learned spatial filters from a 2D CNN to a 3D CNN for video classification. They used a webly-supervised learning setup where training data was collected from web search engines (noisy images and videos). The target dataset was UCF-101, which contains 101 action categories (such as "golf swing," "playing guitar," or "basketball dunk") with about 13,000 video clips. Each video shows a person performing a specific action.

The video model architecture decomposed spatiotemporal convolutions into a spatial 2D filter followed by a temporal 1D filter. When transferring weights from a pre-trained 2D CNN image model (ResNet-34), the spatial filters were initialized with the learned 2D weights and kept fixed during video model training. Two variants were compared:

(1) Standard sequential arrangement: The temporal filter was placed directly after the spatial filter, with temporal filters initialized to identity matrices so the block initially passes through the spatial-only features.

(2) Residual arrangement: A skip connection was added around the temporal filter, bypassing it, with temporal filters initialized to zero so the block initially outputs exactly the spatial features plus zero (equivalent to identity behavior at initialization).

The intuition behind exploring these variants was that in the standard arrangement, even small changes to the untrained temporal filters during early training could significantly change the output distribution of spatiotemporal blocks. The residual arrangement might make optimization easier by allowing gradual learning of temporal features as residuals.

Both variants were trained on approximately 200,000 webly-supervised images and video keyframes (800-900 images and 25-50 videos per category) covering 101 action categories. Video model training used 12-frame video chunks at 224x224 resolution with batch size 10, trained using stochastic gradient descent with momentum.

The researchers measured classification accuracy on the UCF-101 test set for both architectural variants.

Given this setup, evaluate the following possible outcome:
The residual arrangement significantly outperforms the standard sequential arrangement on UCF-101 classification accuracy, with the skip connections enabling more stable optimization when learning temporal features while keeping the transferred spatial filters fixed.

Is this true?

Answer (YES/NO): YES